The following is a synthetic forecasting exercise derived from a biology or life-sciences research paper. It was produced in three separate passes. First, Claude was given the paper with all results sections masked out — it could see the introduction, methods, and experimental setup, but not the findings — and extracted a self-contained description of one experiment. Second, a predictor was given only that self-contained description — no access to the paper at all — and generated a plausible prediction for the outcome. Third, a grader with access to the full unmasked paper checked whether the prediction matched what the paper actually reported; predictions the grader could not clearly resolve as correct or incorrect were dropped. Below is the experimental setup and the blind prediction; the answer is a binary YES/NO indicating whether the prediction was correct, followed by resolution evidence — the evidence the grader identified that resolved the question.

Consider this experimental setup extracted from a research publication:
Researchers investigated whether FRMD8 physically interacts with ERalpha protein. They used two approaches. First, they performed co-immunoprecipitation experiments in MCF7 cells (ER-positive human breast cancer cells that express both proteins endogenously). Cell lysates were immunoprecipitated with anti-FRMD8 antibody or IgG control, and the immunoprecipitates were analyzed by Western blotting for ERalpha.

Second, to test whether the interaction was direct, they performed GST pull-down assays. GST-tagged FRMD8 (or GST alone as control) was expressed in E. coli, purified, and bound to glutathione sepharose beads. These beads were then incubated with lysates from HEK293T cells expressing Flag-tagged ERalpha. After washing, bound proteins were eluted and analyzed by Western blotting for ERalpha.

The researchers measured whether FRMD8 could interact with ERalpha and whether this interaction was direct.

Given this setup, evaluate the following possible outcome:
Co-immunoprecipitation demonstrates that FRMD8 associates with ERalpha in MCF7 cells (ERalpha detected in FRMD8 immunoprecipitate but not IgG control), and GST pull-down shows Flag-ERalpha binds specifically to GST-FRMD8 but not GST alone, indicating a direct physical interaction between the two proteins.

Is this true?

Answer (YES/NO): YES